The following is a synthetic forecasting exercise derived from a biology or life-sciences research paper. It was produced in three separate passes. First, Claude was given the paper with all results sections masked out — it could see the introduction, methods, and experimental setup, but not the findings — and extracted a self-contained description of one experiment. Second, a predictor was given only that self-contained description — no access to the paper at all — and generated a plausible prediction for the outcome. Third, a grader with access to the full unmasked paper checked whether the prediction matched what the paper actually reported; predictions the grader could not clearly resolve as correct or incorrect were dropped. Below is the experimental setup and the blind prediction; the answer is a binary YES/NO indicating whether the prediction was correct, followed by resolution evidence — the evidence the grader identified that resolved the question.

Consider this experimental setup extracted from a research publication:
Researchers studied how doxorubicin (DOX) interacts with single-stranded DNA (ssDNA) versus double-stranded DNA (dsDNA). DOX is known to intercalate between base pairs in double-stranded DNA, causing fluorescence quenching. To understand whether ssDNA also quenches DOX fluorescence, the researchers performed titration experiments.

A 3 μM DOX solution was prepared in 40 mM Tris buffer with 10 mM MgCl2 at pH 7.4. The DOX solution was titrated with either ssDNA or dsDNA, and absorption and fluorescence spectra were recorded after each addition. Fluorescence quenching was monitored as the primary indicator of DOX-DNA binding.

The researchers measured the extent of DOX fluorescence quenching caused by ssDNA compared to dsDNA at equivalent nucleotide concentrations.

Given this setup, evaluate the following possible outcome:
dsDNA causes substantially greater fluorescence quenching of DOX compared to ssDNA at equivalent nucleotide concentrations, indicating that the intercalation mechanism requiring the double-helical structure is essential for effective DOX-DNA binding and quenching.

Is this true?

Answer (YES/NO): YES